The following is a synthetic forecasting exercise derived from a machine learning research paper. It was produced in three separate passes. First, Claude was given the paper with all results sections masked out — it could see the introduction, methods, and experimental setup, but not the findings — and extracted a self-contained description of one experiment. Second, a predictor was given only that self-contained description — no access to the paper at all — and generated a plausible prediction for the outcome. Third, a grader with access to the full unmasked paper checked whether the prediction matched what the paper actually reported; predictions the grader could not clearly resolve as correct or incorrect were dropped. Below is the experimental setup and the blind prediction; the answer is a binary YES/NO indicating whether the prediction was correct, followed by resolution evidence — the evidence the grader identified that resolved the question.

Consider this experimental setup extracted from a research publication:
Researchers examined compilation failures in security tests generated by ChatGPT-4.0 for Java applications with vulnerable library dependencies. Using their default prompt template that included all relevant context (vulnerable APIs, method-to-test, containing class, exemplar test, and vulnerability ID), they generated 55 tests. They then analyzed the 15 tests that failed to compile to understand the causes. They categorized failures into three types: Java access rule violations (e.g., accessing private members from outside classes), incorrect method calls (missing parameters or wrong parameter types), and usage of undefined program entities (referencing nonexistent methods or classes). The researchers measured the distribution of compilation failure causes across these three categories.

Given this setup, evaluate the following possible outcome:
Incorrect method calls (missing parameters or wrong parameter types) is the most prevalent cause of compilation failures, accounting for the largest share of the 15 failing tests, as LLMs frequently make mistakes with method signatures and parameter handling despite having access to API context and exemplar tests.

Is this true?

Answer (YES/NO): NO